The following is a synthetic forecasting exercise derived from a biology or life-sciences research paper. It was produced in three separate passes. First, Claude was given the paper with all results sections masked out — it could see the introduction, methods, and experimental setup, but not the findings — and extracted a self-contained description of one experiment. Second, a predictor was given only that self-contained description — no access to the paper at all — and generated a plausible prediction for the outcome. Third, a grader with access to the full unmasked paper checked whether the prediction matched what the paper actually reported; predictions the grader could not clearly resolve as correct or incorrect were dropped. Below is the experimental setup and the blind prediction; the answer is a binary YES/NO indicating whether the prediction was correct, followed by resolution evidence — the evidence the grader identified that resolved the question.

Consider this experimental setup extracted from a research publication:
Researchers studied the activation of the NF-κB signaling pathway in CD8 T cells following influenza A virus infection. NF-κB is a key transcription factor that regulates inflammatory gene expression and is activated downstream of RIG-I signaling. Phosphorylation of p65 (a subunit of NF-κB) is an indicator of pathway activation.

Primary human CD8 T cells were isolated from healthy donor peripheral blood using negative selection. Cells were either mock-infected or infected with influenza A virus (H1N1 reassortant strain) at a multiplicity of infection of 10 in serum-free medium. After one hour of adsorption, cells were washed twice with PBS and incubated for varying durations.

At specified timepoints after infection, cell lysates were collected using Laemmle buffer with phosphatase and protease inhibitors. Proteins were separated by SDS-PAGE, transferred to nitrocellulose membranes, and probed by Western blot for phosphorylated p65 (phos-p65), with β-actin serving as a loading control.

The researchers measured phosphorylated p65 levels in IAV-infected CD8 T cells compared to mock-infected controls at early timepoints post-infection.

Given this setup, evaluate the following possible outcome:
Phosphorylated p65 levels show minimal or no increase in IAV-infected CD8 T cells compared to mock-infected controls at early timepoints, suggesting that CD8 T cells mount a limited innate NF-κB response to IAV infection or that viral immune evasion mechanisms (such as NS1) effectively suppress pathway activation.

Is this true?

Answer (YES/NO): NO